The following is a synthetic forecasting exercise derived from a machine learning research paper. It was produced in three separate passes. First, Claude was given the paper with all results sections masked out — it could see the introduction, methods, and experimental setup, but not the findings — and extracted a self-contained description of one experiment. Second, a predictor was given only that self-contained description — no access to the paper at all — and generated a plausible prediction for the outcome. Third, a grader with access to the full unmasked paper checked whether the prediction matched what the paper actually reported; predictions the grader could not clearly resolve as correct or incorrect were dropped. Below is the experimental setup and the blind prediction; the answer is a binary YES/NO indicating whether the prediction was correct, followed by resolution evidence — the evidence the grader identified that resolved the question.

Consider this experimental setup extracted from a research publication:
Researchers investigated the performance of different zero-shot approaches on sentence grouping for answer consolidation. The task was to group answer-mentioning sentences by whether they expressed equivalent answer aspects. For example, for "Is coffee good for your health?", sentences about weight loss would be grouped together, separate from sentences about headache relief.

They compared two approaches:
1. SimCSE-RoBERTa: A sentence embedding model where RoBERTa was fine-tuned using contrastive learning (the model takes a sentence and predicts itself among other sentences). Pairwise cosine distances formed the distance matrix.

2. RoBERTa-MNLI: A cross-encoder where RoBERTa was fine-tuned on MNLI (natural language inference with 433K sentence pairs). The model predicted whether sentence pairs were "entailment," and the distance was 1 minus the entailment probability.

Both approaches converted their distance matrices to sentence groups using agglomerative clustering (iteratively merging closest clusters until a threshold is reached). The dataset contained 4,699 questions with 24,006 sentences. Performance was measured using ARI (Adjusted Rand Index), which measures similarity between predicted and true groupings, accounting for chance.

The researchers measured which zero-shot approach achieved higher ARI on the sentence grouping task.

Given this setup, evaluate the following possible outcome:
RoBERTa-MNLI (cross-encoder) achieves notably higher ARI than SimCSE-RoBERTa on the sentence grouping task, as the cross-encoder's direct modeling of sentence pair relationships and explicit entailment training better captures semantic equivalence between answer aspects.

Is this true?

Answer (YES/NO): NO